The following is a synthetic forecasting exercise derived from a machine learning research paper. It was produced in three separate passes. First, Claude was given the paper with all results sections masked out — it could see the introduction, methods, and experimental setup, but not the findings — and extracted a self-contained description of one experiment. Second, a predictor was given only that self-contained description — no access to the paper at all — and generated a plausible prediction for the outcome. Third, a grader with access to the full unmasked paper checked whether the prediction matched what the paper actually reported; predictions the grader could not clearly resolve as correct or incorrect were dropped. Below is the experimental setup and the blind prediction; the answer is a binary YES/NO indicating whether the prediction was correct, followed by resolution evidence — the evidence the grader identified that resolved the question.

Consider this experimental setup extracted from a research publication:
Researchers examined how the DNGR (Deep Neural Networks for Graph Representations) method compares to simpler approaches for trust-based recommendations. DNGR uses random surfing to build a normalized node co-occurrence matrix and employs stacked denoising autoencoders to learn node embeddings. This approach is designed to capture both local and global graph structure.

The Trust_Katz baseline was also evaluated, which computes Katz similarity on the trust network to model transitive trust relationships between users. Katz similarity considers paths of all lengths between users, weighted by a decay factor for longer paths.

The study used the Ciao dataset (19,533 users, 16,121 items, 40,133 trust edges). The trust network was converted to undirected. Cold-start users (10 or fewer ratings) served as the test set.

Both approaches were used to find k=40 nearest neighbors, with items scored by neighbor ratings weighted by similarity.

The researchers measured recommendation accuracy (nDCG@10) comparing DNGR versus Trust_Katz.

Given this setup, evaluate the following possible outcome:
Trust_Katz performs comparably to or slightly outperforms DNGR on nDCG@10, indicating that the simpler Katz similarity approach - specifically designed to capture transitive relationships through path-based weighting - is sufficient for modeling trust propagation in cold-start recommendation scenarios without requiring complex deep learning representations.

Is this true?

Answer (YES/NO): NO